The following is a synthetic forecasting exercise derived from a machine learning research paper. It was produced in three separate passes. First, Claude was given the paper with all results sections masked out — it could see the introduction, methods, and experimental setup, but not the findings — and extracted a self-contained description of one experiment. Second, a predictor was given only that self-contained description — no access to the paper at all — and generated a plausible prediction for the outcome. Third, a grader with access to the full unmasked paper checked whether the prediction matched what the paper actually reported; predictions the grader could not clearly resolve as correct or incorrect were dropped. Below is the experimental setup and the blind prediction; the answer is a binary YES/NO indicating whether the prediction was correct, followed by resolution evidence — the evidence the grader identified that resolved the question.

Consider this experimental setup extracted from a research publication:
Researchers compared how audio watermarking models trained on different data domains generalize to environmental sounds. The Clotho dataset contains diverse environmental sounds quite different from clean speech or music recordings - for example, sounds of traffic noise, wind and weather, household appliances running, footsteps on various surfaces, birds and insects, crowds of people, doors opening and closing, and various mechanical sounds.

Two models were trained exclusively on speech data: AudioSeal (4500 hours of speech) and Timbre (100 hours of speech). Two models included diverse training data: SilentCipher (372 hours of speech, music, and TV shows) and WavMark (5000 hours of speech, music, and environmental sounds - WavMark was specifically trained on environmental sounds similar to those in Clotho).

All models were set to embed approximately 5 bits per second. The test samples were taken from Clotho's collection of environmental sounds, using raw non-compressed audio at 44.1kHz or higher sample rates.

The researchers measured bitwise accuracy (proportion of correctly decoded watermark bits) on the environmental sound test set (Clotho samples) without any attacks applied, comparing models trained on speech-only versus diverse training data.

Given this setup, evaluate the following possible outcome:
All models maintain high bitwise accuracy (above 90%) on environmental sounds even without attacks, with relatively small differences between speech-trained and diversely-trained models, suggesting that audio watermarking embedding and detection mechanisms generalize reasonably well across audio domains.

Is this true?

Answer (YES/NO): YES